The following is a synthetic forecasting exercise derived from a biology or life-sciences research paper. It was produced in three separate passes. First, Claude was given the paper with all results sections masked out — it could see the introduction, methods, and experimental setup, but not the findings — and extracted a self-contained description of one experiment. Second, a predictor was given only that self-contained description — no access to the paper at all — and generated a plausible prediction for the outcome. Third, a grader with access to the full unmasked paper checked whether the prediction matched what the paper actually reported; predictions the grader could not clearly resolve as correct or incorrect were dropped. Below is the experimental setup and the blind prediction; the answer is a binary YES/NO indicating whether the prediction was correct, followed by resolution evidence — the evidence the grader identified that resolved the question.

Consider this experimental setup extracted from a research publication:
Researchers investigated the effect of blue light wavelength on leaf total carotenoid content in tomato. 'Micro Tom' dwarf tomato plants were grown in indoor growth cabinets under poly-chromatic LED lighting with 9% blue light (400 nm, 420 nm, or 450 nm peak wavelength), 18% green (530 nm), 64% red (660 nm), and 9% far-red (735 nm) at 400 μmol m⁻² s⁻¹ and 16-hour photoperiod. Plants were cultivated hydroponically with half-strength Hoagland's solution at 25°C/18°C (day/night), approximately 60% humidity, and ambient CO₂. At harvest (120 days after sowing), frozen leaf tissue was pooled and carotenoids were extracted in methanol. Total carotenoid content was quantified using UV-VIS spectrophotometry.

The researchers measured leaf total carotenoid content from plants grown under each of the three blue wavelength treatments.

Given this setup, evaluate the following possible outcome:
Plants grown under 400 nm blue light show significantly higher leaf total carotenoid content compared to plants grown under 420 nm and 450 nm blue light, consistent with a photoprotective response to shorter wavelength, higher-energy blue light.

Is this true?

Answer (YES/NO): NO